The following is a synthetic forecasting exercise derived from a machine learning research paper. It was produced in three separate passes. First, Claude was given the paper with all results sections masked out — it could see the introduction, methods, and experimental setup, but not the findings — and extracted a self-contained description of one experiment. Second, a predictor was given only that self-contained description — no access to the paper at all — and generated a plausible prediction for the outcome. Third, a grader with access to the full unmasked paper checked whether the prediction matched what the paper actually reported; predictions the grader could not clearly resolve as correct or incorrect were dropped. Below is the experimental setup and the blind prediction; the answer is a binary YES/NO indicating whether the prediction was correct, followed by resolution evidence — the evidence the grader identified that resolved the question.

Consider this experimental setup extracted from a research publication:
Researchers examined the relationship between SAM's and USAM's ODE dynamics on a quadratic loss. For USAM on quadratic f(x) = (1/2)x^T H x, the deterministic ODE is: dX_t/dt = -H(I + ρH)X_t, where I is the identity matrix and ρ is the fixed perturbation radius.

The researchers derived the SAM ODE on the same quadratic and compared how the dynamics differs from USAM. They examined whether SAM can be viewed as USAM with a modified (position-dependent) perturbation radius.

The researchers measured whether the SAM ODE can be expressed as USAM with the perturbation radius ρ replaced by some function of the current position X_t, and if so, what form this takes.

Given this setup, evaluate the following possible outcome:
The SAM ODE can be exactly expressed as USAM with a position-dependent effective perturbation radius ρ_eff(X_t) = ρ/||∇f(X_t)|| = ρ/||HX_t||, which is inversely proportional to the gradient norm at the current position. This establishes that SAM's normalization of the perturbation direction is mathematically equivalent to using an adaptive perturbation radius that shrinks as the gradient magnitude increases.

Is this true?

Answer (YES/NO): YES